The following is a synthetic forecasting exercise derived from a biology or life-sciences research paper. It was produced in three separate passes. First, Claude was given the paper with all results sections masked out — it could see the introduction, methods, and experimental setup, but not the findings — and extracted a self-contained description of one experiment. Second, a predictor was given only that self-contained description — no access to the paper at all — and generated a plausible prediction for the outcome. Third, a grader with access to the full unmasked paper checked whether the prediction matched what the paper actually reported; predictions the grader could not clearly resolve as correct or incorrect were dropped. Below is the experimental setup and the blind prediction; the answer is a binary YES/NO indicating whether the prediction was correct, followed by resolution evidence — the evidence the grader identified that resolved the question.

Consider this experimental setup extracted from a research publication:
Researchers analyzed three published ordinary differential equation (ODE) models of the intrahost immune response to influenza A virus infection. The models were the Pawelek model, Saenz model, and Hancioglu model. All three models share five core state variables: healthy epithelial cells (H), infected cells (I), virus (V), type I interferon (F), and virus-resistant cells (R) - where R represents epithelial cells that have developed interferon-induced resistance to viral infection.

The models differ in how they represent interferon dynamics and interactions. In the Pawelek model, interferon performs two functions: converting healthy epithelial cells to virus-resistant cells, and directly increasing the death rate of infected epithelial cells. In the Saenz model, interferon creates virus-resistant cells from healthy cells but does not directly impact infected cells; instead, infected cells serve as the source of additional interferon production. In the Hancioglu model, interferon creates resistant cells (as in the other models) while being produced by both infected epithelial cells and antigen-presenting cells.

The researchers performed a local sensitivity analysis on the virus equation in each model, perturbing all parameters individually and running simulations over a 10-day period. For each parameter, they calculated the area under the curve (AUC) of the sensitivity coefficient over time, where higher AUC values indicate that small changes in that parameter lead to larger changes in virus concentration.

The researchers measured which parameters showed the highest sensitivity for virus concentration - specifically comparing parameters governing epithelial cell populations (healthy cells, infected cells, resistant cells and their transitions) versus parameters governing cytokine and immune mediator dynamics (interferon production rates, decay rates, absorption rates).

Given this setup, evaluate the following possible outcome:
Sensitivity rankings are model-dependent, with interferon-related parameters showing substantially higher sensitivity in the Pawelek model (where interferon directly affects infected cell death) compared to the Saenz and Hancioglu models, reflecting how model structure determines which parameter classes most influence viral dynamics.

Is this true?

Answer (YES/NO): NO